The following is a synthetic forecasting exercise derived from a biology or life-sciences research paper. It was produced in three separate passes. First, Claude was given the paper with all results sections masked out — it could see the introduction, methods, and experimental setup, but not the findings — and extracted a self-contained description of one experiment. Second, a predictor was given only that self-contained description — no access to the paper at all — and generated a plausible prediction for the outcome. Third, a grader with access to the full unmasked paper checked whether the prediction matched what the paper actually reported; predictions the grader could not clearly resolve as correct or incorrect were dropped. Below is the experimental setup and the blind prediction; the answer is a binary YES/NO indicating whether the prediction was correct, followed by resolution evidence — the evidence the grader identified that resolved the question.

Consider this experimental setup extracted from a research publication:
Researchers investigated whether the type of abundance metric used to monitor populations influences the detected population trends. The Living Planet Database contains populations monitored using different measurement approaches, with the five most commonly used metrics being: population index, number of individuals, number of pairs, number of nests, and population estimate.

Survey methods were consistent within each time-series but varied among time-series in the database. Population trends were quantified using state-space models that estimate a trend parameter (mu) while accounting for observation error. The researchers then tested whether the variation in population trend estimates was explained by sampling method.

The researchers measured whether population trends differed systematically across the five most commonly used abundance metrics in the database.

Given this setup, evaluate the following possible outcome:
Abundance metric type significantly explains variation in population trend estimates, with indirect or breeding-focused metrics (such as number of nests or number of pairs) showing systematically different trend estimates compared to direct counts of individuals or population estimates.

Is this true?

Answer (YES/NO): NO